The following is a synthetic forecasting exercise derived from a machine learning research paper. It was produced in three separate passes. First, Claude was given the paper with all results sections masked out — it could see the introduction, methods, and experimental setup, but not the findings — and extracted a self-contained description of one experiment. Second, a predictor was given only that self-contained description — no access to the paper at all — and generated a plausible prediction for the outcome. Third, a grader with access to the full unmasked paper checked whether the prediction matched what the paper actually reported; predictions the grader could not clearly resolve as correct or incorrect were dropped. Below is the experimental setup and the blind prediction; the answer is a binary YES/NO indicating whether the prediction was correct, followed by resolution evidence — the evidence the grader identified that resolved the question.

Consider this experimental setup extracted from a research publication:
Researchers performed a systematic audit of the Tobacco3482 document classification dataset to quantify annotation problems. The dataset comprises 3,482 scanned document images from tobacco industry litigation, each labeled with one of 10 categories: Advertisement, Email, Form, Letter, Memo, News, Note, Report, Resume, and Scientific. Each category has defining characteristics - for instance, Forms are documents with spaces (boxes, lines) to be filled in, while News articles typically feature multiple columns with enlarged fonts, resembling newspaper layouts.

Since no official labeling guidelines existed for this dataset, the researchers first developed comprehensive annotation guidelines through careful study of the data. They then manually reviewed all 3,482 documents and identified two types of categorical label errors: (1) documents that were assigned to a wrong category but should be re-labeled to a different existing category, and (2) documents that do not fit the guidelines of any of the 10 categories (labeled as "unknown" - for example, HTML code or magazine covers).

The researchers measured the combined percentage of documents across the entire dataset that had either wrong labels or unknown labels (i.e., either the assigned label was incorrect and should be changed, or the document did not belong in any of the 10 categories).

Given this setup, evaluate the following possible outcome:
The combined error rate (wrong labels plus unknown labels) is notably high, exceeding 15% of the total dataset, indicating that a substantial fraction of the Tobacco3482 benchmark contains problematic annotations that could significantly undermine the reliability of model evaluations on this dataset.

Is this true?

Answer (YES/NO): NO